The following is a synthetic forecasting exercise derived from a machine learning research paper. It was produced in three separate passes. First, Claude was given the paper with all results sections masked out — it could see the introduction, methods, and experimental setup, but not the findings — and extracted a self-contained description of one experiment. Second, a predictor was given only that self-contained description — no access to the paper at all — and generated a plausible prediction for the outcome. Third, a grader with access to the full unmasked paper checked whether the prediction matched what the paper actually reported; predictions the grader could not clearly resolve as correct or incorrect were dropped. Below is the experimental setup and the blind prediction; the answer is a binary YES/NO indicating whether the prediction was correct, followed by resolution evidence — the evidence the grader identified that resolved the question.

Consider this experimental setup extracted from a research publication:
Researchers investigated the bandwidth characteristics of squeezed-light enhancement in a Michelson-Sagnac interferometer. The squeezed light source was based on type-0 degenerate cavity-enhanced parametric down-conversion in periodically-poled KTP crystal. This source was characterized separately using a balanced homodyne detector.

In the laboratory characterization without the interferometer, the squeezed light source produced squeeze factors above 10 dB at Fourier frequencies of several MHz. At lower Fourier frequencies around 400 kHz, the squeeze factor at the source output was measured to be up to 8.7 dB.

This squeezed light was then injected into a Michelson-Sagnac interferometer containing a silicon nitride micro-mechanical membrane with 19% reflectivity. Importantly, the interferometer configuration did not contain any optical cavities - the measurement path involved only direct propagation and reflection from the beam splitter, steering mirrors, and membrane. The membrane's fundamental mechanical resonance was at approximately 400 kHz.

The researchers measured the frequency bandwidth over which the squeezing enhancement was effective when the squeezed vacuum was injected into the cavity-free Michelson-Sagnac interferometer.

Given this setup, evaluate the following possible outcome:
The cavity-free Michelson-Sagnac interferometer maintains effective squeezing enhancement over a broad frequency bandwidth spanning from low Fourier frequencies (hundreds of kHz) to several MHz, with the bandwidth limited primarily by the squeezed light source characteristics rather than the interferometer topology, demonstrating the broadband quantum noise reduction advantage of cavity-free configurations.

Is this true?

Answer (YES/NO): YES